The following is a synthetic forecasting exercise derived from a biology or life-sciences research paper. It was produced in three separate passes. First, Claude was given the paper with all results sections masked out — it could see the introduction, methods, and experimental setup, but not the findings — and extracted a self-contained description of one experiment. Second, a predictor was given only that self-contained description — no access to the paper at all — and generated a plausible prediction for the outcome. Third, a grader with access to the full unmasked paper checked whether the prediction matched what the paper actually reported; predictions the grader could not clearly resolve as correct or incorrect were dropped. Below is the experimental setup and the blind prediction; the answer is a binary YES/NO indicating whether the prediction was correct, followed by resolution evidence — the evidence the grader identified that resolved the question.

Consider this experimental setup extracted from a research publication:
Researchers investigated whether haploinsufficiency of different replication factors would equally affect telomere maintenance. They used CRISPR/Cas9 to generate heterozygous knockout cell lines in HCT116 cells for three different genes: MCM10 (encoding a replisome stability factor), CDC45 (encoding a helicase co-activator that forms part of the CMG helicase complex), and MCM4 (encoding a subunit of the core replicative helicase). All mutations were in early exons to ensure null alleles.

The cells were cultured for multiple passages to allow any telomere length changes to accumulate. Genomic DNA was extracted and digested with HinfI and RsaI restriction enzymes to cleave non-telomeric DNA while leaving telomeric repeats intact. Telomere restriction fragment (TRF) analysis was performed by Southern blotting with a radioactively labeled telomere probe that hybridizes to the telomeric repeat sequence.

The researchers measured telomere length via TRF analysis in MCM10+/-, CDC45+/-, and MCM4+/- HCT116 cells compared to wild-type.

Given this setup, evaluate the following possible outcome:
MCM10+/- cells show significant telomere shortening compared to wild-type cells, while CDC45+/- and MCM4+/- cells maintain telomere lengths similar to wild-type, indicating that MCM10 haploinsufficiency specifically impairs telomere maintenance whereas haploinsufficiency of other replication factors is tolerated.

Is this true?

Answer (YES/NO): YES